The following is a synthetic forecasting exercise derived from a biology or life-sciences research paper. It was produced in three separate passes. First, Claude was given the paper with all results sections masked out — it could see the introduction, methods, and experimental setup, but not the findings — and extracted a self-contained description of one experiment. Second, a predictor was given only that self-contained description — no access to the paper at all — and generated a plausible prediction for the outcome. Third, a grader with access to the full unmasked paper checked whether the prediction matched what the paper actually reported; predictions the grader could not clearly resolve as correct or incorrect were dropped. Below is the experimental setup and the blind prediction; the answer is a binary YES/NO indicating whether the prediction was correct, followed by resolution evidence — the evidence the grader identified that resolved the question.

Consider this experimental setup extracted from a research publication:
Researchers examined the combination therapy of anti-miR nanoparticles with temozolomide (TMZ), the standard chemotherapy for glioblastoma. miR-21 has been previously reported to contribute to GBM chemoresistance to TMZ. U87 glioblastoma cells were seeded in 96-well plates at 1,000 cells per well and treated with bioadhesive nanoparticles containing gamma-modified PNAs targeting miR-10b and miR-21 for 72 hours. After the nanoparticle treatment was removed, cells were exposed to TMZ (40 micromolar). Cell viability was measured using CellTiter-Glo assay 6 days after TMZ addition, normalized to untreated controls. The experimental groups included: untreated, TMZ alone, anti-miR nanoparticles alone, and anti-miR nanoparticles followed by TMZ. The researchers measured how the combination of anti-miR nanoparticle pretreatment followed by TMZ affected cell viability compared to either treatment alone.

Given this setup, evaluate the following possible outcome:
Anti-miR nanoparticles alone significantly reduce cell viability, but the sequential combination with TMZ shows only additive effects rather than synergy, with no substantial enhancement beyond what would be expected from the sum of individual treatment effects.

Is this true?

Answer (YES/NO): NO